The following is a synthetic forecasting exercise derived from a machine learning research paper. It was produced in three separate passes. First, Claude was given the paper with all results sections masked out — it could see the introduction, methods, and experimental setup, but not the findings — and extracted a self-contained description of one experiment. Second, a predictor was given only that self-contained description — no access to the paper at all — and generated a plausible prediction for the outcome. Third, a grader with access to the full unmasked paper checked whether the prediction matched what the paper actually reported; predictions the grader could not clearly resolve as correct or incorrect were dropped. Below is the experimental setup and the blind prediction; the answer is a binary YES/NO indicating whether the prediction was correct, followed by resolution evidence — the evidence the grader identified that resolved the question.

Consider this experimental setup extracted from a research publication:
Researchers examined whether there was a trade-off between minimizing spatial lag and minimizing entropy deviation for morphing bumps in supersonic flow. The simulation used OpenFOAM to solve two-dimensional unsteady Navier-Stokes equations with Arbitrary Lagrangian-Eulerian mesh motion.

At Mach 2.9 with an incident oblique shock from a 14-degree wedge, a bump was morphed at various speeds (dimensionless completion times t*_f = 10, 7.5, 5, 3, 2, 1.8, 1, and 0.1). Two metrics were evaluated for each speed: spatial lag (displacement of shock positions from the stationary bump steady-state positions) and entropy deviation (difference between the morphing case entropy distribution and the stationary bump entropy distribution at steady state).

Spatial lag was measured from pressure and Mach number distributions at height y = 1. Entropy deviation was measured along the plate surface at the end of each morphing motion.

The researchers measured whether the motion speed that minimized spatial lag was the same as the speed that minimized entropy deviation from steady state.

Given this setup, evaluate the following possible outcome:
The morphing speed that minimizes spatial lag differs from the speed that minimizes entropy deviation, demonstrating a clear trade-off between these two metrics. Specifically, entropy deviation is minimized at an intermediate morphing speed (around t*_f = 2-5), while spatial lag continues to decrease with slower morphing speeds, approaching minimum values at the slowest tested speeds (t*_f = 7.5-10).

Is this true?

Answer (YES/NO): YES